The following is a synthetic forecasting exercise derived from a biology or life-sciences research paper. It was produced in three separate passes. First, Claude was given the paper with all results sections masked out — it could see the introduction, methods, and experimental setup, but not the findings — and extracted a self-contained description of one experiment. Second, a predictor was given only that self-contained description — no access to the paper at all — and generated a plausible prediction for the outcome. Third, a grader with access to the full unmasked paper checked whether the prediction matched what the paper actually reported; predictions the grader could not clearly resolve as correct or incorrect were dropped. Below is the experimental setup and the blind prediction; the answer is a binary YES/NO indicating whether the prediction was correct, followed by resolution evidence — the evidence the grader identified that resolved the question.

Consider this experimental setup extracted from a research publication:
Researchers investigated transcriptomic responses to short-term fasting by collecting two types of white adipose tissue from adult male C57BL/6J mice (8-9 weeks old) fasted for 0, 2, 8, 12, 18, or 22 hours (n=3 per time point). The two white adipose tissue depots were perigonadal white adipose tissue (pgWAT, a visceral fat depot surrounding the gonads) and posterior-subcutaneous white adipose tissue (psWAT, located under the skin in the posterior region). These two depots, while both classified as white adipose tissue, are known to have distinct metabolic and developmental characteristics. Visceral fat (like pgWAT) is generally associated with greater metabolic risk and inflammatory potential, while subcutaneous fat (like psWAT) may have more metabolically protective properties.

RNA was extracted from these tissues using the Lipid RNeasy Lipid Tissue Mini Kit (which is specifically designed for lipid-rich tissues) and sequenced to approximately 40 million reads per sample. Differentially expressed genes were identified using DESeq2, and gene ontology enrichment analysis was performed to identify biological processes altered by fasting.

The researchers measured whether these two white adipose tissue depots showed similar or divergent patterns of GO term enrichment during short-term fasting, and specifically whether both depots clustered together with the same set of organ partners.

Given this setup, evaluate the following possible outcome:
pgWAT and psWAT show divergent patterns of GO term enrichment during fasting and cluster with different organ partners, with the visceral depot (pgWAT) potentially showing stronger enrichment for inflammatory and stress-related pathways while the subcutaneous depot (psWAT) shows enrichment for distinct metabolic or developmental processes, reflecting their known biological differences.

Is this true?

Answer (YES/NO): NO